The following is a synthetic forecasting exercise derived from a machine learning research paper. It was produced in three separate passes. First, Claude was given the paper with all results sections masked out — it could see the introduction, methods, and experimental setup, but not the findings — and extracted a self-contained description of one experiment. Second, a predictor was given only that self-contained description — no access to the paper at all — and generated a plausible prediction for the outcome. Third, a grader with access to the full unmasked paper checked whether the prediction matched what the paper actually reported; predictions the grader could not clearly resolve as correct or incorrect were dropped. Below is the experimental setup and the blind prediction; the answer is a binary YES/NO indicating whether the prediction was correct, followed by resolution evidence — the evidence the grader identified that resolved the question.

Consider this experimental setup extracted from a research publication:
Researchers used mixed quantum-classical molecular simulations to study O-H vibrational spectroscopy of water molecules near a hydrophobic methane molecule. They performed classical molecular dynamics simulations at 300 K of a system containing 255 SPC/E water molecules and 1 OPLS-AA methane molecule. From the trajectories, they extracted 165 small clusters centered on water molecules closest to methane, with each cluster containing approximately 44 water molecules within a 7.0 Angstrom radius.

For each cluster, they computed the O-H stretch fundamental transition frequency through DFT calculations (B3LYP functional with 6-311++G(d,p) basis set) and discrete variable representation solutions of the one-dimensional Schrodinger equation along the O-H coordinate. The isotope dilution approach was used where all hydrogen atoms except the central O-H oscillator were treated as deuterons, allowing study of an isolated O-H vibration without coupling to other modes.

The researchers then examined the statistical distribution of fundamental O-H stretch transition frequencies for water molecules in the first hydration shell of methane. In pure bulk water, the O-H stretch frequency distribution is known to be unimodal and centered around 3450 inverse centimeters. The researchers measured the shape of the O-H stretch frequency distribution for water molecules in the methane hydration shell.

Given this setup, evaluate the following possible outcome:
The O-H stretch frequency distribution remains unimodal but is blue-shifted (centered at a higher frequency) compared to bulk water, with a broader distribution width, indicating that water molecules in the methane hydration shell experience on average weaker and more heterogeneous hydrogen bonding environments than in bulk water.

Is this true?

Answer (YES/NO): NO